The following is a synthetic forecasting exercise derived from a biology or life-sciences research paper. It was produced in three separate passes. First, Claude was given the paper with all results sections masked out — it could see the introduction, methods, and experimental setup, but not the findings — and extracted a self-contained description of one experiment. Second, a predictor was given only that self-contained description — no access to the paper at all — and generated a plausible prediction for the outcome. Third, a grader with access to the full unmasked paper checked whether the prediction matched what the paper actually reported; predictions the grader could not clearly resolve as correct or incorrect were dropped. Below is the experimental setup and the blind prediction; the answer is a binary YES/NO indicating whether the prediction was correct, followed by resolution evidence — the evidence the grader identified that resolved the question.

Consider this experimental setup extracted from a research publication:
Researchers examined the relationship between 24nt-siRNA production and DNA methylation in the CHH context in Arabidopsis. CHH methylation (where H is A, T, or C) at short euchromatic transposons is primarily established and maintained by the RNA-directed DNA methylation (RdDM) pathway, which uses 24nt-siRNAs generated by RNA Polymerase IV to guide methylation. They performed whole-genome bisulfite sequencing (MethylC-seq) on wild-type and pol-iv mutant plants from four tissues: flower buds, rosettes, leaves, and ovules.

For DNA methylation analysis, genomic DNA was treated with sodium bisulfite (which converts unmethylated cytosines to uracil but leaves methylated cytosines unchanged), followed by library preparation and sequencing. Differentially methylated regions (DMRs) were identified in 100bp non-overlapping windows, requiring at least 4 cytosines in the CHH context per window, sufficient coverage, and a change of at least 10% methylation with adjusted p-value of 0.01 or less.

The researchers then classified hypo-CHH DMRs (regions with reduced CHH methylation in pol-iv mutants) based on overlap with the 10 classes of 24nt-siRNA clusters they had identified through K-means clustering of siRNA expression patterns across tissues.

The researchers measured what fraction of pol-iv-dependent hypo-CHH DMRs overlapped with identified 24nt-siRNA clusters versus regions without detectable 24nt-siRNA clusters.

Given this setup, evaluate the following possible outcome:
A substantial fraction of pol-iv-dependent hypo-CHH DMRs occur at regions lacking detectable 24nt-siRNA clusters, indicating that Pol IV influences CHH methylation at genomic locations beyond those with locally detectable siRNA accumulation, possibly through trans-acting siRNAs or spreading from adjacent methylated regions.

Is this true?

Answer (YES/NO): NO